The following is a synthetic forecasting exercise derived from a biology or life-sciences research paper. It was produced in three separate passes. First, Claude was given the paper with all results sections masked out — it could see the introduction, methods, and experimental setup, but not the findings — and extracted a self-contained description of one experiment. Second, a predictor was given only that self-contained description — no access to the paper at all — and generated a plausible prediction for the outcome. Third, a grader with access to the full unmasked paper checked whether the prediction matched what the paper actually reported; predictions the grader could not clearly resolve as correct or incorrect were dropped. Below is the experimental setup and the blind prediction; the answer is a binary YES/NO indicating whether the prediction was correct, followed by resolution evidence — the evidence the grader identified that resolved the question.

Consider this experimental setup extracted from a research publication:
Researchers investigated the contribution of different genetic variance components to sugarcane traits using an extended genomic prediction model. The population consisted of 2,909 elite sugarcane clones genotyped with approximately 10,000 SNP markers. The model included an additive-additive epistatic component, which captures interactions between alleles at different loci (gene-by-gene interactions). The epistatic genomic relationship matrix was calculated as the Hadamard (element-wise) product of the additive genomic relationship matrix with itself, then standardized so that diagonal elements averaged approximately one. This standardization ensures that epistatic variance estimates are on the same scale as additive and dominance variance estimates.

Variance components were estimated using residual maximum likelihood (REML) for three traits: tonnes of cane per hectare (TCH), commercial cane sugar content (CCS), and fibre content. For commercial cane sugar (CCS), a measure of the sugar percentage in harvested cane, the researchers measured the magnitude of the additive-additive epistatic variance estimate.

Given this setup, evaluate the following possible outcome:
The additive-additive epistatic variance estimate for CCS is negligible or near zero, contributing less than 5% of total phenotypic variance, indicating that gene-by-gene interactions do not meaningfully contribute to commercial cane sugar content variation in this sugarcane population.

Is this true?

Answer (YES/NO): NO